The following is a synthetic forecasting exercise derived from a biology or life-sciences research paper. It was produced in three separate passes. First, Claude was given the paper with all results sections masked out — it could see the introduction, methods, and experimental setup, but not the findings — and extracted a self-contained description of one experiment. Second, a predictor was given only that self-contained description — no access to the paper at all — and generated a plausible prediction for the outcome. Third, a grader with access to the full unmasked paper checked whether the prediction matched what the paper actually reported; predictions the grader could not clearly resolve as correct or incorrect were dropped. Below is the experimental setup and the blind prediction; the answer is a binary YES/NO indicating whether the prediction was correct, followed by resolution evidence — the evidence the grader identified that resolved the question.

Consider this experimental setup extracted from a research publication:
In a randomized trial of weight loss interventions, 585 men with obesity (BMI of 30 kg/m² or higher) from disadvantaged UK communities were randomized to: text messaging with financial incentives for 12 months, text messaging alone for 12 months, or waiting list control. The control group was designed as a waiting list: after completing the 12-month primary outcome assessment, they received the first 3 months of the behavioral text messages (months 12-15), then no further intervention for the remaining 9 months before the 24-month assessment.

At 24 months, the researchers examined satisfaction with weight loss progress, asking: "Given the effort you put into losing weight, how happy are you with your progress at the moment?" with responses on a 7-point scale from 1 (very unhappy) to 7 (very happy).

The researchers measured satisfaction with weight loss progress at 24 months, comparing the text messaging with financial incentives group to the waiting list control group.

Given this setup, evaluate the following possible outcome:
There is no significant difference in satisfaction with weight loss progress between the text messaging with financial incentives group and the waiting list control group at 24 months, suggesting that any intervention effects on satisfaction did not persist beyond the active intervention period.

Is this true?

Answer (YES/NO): YES